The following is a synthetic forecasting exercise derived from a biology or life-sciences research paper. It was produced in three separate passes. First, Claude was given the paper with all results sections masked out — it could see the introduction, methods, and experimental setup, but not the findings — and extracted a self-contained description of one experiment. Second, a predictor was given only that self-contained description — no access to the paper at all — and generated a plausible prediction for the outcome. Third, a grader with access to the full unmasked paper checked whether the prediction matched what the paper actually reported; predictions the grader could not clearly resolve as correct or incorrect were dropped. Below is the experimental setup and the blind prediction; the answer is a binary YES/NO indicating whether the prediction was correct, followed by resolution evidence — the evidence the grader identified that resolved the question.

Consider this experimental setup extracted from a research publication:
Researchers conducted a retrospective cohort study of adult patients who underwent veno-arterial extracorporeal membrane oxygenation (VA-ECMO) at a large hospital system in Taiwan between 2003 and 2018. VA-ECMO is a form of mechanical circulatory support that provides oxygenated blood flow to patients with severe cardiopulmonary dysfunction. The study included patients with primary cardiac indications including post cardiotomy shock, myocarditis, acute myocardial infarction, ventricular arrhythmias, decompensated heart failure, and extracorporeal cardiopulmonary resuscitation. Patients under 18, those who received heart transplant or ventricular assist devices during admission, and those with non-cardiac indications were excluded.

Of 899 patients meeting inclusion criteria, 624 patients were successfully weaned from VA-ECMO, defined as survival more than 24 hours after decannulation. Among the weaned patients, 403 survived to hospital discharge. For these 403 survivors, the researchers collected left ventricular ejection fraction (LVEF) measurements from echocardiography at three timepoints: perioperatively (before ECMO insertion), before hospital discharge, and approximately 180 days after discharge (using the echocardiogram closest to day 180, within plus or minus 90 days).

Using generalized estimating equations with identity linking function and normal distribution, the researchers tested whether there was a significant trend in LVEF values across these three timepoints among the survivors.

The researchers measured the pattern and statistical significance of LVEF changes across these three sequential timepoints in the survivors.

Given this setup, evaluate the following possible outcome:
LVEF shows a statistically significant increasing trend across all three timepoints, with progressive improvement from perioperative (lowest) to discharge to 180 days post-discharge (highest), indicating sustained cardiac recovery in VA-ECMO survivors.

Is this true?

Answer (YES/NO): YES